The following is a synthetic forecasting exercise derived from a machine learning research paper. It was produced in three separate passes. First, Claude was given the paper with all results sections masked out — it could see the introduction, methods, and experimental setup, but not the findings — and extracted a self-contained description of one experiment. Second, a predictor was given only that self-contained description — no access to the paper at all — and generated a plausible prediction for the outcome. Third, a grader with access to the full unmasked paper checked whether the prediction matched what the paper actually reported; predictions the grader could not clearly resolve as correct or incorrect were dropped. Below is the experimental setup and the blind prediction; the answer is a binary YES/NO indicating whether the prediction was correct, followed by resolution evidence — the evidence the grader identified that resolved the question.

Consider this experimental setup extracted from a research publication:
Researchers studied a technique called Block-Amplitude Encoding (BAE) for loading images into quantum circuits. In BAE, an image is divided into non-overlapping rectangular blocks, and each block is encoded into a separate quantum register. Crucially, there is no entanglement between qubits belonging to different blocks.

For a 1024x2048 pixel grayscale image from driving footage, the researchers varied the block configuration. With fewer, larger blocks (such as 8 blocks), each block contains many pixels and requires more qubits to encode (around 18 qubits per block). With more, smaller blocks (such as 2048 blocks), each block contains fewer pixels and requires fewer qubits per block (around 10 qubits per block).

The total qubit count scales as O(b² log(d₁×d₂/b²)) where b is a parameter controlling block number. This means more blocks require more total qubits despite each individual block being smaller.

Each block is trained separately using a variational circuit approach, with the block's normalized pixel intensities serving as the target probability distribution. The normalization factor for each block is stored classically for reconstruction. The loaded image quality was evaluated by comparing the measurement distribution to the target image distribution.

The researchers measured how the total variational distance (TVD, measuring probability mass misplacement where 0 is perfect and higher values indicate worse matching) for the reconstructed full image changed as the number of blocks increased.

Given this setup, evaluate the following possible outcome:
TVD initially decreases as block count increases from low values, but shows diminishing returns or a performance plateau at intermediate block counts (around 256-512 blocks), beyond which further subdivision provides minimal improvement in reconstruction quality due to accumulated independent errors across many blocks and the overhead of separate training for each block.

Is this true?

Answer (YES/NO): NO